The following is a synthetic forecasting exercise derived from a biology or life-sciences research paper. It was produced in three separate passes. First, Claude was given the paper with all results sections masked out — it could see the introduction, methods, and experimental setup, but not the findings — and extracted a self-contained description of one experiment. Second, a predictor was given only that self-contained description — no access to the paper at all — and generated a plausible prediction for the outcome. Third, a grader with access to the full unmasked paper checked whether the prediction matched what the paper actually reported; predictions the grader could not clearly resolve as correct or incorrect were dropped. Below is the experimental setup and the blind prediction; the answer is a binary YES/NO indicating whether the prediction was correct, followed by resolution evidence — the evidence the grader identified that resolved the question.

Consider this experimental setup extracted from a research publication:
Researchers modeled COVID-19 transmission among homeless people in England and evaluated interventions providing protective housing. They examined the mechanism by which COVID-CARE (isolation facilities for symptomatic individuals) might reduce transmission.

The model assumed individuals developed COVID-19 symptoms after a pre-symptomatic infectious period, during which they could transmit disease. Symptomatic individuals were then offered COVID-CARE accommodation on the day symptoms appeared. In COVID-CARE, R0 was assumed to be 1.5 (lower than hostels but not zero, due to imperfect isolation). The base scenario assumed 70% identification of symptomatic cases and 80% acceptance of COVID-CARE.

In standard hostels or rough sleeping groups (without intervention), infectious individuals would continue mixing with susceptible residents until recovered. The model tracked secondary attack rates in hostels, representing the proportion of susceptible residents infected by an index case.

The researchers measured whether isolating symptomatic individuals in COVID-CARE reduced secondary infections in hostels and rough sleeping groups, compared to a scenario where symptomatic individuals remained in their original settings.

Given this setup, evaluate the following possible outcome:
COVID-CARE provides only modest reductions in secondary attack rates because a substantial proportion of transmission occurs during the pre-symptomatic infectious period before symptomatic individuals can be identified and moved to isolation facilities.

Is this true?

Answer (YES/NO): NO